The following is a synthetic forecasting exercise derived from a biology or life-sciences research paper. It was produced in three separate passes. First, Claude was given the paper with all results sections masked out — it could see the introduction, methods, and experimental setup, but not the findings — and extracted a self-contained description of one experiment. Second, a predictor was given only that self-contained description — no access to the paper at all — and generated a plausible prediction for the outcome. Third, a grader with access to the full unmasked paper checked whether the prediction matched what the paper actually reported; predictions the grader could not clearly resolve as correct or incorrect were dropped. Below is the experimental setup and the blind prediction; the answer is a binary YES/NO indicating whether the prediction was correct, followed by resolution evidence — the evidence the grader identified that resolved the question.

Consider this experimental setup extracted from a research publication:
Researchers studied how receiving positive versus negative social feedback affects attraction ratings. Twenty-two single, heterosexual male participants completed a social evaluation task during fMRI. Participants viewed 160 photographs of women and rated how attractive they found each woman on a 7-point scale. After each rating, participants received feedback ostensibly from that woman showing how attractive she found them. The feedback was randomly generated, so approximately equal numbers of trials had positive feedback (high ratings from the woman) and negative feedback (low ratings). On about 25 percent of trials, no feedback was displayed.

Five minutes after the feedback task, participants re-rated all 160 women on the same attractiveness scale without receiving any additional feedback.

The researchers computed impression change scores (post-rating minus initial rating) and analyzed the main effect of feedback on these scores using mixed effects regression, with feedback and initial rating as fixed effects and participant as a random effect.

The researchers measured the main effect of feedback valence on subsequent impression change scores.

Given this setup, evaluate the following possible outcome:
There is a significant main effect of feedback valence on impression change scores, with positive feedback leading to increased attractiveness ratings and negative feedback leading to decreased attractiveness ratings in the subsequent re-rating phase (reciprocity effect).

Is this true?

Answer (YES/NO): NO